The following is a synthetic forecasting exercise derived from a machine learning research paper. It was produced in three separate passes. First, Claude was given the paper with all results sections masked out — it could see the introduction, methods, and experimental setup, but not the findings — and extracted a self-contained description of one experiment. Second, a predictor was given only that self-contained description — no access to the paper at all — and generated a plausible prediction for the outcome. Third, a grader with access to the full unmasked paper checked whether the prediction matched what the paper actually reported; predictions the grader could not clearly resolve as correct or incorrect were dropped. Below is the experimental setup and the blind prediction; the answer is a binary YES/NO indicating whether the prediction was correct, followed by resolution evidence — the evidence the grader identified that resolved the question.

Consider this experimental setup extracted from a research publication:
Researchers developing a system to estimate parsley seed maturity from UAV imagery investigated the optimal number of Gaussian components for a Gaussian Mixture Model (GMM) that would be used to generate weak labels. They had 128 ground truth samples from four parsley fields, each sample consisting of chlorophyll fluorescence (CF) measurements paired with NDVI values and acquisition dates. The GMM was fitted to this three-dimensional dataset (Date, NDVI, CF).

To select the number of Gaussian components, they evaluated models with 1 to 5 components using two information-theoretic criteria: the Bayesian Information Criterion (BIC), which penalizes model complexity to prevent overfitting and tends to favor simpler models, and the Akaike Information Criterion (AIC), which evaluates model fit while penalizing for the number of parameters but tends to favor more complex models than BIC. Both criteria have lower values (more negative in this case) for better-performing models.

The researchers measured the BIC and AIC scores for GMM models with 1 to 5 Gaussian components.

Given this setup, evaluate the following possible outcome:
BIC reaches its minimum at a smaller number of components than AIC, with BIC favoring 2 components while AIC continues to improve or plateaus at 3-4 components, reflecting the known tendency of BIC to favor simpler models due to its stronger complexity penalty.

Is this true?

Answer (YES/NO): NO